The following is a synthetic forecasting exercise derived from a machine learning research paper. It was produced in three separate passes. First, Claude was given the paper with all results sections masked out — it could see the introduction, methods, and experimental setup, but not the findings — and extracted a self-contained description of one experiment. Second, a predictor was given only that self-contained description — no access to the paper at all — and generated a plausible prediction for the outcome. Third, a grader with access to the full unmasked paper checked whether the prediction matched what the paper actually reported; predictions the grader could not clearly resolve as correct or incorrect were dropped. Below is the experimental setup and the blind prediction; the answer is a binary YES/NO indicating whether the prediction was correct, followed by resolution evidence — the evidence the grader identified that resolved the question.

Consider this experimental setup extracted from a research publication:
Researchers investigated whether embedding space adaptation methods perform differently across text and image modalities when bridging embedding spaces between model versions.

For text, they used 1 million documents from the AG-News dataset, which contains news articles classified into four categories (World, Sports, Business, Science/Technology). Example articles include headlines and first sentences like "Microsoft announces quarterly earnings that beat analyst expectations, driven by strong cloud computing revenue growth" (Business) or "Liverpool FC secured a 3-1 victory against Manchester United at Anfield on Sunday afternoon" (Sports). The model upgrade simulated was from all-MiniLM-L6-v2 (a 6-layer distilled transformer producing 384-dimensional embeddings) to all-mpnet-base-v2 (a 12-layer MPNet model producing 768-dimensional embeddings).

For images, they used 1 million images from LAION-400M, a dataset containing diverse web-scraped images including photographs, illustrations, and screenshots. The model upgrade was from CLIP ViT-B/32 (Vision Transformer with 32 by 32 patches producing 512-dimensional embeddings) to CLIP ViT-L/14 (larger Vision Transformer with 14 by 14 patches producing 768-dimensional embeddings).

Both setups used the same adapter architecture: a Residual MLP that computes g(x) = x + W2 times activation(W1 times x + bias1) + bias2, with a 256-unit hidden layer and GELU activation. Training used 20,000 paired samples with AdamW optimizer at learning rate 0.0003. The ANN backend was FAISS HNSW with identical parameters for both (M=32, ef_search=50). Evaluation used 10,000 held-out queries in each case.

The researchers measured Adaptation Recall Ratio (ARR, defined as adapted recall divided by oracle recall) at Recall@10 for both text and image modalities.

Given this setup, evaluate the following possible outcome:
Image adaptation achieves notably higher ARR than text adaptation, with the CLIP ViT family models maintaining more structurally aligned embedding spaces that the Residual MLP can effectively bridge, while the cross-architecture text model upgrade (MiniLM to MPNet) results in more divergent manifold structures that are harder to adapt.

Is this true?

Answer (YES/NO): NO